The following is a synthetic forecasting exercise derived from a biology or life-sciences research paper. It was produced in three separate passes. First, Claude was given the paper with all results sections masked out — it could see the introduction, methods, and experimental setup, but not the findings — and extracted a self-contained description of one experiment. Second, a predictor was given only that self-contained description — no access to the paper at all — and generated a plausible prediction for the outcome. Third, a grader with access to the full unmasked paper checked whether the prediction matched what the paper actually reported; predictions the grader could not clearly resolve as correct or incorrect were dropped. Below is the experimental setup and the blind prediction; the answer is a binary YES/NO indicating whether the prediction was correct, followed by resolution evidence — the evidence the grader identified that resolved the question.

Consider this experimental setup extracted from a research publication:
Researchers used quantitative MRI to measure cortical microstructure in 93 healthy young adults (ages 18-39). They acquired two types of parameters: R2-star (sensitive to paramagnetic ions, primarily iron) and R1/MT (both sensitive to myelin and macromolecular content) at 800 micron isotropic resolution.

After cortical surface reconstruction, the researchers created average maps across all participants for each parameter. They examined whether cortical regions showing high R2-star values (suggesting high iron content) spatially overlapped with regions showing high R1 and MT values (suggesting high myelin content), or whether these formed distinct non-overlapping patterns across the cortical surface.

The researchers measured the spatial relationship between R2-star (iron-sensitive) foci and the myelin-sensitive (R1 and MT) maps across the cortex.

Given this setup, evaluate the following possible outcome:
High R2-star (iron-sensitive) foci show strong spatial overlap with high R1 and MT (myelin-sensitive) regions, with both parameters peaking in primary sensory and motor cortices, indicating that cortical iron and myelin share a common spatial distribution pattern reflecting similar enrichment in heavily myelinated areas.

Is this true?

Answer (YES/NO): NO